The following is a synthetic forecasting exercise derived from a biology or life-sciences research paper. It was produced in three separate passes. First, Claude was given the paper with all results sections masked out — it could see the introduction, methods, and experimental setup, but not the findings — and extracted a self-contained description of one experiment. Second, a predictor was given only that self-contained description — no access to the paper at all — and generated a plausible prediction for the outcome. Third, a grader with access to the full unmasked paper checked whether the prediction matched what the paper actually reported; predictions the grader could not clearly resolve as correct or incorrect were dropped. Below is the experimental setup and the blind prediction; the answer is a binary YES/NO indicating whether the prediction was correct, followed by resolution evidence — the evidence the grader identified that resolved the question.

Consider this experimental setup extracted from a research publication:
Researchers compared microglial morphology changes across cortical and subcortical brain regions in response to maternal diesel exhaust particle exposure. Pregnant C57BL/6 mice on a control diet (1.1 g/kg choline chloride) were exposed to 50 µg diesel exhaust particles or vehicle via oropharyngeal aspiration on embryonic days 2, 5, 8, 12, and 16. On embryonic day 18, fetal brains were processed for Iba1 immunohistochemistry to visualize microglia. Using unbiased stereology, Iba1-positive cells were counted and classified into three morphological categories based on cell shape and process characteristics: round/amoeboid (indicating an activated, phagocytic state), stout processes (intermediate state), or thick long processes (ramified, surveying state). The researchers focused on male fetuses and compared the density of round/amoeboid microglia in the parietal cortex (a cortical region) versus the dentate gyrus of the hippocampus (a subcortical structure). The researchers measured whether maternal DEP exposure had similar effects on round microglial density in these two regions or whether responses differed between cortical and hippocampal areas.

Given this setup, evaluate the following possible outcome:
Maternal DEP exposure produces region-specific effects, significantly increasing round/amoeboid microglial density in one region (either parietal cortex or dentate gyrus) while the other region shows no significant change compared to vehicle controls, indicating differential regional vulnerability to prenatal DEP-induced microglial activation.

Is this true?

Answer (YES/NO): NO